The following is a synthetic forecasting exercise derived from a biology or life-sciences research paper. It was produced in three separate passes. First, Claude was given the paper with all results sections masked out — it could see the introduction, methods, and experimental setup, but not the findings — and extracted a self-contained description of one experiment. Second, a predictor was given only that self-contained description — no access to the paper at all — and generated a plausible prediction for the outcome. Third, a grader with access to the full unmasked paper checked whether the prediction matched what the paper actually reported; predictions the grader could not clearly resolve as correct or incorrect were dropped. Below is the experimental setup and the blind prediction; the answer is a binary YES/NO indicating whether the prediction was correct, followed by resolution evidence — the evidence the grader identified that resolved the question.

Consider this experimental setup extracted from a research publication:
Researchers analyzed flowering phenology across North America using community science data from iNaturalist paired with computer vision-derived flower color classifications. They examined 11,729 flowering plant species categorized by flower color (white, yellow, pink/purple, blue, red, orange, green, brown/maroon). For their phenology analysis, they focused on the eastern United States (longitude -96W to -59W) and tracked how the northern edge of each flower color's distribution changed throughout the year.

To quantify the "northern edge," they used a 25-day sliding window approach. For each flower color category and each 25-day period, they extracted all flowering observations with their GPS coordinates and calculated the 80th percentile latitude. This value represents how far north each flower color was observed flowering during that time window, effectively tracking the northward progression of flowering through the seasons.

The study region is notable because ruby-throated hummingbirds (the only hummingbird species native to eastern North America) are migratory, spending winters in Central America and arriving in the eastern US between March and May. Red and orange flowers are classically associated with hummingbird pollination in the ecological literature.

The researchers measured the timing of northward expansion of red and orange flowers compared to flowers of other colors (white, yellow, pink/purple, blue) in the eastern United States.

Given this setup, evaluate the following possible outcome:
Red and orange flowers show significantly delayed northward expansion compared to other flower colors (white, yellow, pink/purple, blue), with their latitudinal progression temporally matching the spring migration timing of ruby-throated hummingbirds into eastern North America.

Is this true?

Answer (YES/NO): YES